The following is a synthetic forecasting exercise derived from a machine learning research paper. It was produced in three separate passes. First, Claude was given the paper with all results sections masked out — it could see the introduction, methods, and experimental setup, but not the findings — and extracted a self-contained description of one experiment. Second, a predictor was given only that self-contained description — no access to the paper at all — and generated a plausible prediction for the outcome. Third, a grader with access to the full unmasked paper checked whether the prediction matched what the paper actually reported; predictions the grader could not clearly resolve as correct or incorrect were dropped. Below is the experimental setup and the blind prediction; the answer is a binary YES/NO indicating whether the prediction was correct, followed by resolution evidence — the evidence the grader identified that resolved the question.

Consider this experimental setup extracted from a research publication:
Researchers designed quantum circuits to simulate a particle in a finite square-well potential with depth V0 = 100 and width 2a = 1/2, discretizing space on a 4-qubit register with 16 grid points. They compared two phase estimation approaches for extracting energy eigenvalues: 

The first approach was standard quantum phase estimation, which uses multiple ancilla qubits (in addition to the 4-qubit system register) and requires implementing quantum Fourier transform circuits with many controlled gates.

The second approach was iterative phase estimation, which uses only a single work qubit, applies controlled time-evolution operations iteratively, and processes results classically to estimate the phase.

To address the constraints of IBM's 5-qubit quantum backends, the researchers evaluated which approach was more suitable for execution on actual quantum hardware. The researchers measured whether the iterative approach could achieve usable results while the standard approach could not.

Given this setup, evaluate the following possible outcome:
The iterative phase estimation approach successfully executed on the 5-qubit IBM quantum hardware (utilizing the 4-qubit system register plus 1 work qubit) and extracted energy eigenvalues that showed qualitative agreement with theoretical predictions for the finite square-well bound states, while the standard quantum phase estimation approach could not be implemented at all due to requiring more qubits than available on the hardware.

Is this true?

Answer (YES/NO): NO